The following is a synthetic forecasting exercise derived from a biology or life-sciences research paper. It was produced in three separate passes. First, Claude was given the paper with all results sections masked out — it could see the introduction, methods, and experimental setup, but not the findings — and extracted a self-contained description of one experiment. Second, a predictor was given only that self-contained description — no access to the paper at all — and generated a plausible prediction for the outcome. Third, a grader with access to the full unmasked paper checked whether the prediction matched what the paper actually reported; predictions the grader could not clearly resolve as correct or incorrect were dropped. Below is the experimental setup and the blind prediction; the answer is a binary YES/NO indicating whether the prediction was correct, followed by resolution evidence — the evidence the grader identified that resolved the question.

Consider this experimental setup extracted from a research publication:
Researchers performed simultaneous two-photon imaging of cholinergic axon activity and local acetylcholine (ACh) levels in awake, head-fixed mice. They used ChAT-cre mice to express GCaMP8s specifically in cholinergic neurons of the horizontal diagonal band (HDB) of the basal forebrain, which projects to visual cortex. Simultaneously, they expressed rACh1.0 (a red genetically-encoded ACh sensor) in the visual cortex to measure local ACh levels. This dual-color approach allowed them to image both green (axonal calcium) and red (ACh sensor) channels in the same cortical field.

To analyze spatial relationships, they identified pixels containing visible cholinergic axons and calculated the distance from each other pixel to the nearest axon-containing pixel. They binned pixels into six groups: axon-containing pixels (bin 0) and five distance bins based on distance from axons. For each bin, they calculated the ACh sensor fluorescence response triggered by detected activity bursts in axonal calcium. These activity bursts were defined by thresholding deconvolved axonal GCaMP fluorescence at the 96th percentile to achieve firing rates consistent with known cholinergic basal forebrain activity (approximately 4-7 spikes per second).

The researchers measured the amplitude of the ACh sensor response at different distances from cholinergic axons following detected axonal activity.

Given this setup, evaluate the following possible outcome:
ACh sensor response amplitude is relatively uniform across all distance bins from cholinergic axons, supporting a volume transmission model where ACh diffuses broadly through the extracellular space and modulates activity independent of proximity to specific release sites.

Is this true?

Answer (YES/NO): NO